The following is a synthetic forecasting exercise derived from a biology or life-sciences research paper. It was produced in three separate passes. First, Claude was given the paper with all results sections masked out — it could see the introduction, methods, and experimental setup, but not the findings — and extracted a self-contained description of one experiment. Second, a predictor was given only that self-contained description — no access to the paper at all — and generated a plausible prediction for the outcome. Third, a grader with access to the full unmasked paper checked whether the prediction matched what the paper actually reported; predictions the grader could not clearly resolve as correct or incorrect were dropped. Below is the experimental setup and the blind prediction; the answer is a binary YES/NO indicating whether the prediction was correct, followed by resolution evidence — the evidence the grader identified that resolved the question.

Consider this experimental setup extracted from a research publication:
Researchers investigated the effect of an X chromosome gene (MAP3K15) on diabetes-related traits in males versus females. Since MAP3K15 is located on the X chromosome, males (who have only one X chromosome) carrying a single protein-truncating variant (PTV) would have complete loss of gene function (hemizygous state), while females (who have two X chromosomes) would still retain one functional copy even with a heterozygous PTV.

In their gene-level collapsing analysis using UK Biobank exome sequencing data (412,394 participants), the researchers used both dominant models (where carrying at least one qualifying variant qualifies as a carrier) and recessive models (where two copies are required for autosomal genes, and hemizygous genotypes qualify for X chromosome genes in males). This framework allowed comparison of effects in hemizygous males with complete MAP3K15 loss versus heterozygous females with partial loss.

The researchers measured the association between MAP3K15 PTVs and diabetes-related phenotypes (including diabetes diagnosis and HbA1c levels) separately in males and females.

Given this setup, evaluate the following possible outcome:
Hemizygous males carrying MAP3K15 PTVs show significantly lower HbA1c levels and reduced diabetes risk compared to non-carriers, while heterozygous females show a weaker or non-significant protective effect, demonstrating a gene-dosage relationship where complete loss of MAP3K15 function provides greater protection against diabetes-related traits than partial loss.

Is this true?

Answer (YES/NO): YES